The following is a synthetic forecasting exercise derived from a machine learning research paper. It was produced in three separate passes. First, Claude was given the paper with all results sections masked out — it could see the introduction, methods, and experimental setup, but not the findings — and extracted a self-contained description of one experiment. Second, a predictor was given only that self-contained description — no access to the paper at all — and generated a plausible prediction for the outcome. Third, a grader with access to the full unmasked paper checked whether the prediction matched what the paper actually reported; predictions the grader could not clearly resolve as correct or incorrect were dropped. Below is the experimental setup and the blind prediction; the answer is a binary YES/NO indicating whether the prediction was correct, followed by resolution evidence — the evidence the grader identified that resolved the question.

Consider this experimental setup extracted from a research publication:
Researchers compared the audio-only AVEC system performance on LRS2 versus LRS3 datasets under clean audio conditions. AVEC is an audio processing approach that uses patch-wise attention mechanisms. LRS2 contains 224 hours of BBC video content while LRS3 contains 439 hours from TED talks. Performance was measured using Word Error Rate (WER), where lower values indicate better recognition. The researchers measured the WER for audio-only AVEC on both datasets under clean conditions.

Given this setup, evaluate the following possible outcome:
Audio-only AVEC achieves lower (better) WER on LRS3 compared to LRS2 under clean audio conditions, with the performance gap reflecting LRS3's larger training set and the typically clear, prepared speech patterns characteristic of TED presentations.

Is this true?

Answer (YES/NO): YES